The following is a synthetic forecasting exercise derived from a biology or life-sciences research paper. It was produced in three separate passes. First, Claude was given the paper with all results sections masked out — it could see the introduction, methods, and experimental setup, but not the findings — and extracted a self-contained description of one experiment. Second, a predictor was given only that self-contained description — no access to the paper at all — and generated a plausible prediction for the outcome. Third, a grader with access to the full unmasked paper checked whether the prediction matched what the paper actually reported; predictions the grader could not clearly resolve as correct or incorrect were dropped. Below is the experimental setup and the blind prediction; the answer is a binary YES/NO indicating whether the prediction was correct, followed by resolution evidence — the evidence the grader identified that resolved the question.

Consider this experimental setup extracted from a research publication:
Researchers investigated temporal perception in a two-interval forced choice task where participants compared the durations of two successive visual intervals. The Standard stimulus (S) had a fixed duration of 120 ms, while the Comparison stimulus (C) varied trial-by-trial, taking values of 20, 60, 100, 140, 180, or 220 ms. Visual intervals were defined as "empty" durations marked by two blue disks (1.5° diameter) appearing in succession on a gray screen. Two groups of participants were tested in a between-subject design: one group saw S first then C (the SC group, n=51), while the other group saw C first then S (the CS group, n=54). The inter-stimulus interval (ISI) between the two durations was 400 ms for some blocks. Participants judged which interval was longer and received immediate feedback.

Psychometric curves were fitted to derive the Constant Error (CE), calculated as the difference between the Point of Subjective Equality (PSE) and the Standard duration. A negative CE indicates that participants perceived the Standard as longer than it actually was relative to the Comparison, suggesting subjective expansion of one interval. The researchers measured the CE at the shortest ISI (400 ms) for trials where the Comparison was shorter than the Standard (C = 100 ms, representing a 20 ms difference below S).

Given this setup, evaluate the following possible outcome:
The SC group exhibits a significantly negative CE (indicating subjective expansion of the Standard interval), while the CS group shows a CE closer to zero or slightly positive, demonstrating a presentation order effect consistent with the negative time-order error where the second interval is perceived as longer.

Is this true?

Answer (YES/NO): NO